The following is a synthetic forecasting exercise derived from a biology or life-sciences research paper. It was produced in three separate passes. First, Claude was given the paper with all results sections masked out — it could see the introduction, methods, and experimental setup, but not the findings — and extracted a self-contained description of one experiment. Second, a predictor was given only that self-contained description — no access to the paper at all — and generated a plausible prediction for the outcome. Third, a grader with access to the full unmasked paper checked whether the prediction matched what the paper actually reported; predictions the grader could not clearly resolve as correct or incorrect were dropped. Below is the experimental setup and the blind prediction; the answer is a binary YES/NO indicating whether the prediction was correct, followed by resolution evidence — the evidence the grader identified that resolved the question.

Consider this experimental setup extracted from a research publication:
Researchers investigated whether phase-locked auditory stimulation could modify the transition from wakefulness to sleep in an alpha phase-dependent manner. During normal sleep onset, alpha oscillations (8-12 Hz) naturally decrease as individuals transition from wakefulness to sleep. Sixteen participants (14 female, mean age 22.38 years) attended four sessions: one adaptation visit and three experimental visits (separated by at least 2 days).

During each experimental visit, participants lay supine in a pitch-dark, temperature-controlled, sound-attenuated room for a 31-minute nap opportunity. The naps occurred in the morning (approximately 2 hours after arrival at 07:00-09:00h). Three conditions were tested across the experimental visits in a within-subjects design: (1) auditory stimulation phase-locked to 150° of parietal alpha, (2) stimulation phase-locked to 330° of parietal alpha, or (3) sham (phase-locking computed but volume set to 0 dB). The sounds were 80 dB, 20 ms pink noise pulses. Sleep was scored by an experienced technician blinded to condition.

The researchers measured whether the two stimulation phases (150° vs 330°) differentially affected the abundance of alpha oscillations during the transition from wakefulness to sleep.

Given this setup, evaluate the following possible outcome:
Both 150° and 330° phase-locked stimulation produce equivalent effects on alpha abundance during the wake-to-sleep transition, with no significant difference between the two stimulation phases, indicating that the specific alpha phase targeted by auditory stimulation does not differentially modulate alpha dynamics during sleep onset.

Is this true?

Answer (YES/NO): NO